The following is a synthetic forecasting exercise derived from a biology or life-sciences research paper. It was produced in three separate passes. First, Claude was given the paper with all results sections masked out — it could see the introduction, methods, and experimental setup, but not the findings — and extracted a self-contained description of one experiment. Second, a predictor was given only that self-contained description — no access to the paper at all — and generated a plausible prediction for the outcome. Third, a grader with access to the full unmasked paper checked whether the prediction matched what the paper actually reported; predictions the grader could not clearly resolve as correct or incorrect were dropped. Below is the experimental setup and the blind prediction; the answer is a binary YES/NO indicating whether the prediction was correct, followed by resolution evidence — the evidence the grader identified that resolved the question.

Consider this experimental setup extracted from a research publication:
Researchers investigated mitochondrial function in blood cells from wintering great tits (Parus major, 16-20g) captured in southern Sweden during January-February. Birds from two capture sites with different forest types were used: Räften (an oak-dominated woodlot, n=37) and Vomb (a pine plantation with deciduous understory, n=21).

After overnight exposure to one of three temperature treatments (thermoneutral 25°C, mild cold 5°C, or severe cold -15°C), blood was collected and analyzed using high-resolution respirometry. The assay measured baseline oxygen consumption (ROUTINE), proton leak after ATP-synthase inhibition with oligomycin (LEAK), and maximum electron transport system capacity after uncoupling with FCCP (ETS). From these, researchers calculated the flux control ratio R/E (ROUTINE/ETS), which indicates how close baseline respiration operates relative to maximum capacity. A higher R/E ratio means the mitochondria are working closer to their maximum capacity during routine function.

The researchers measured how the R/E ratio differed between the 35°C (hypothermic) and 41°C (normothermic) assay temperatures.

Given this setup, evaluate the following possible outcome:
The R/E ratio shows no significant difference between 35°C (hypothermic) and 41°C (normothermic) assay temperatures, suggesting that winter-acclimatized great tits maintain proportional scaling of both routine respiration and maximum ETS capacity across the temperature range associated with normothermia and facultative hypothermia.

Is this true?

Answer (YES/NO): NO